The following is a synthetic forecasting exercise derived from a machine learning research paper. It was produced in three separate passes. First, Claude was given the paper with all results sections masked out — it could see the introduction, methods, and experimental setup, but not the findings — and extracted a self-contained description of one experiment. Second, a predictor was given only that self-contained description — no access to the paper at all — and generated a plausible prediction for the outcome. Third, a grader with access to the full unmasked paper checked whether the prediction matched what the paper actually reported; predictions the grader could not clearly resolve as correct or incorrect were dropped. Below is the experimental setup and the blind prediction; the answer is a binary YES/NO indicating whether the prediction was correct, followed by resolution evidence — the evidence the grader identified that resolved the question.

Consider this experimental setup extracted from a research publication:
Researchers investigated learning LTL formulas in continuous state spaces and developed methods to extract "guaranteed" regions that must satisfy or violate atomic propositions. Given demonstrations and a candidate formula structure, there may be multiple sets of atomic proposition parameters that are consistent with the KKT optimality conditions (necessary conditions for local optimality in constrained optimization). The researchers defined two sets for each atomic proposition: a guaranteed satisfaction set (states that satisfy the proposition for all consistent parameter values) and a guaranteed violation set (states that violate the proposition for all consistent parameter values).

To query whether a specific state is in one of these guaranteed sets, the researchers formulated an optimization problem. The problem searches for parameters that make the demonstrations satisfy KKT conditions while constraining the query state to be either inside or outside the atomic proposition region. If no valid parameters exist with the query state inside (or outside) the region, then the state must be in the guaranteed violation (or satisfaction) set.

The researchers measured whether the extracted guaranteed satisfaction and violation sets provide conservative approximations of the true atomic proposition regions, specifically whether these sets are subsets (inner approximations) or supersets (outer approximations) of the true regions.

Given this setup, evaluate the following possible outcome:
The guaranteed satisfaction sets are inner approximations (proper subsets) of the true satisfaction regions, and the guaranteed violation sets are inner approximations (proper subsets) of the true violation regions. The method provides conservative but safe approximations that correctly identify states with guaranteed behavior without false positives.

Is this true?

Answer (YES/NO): NO